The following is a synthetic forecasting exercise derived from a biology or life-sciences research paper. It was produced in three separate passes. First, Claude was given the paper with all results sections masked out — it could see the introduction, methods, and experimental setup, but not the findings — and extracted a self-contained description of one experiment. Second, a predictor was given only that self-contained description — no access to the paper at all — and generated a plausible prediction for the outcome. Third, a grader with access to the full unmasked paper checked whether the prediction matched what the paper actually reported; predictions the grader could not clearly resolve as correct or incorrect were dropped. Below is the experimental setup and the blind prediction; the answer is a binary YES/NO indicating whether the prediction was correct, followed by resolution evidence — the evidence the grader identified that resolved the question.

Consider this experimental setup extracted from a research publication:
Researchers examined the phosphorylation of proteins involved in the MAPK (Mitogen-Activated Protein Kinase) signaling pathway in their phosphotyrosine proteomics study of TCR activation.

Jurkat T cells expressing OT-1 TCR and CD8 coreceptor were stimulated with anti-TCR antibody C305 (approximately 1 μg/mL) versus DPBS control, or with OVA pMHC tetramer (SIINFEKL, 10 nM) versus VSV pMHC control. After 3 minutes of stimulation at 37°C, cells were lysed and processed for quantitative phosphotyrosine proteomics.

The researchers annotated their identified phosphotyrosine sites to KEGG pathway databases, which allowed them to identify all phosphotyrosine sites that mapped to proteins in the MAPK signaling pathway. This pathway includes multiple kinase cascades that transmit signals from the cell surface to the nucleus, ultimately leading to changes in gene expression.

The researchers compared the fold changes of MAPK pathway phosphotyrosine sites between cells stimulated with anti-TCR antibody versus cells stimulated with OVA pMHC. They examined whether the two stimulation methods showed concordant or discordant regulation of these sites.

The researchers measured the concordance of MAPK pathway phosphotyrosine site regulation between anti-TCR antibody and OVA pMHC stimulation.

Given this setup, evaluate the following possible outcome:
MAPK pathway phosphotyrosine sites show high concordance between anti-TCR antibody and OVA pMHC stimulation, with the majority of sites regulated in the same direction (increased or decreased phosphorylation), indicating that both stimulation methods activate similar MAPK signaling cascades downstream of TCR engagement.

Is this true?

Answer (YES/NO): YES